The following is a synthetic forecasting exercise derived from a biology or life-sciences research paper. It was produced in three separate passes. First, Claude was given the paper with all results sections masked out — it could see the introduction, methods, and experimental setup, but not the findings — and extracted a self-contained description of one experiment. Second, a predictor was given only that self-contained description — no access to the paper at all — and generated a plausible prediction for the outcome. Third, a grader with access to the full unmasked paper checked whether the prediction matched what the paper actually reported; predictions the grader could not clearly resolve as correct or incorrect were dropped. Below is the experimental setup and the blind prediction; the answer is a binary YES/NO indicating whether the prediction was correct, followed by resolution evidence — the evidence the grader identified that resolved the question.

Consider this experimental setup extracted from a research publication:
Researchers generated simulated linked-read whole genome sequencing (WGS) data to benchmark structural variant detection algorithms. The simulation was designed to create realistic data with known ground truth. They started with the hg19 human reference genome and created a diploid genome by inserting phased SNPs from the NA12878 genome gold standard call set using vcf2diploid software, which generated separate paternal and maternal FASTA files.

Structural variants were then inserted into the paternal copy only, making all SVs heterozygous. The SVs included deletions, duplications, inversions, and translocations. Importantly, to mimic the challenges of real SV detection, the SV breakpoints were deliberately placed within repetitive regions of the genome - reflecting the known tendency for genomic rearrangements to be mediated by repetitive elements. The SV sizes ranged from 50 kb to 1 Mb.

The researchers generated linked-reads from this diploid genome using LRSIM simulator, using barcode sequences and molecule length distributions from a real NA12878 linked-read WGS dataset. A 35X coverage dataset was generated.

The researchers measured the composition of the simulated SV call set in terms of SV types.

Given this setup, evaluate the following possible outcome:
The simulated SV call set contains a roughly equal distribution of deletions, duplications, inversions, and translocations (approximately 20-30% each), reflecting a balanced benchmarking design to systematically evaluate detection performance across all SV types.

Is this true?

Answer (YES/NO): NO